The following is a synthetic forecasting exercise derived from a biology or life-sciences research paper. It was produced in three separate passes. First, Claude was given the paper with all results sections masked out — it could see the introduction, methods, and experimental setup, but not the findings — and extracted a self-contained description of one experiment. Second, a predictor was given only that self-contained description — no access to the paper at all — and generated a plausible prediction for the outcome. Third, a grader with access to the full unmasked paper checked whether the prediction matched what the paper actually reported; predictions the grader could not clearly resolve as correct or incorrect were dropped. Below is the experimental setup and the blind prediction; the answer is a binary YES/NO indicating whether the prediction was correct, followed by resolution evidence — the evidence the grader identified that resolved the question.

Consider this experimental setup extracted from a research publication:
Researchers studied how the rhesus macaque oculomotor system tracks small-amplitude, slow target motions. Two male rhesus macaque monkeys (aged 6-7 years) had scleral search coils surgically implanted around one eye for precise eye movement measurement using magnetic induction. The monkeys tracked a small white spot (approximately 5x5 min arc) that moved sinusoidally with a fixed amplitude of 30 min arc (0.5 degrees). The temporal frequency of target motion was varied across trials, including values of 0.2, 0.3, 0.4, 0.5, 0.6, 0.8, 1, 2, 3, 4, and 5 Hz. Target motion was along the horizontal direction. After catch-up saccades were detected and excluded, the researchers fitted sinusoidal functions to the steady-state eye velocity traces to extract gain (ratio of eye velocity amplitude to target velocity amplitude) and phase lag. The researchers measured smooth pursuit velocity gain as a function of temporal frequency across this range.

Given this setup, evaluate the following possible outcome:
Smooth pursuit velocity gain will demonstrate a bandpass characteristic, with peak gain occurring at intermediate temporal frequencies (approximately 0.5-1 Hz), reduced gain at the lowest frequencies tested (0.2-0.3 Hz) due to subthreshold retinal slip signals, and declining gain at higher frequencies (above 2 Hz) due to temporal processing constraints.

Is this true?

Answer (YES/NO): YES